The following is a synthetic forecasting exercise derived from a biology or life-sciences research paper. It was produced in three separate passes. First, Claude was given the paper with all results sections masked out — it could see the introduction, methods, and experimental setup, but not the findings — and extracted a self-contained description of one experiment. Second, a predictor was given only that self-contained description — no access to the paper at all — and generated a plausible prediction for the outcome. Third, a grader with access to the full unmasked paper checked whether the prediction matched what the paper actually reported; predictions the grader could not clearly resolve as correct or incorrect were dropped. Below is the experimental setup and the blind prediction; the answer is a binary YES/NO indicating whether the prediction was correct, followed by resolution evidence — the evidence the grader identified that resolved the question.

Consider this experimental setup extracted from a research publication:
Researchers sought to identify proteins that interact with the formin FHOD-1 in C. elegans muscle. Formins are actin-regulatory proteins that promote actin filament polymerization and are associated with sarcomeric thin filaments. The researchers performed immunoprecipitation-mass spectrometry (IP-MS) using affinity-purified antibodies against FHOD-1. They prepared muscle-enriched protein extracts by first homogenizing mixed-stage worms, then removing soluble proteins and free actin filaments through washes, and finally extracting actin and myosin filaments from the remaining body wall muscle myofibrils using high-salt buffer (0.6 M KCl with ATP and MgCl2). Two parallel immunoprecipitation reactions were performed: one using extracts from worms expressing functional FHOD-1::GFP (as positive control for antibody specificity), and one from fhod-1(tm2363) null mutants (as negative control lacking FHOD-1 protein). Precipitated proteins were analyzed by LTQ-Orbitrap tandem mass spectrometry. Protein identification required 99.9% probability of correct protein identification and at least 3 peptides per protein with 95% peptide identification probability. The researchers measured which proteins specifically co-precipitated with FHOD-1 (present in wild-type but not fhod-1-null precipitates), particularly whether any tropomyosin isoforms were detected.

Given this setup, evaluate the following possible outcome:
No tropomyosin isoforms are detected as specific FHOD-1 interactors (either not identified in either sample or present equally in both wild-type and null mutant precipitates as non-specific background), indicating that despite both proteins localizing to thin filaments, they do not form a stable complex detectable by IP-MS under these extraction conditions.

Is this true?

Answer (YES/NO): NO